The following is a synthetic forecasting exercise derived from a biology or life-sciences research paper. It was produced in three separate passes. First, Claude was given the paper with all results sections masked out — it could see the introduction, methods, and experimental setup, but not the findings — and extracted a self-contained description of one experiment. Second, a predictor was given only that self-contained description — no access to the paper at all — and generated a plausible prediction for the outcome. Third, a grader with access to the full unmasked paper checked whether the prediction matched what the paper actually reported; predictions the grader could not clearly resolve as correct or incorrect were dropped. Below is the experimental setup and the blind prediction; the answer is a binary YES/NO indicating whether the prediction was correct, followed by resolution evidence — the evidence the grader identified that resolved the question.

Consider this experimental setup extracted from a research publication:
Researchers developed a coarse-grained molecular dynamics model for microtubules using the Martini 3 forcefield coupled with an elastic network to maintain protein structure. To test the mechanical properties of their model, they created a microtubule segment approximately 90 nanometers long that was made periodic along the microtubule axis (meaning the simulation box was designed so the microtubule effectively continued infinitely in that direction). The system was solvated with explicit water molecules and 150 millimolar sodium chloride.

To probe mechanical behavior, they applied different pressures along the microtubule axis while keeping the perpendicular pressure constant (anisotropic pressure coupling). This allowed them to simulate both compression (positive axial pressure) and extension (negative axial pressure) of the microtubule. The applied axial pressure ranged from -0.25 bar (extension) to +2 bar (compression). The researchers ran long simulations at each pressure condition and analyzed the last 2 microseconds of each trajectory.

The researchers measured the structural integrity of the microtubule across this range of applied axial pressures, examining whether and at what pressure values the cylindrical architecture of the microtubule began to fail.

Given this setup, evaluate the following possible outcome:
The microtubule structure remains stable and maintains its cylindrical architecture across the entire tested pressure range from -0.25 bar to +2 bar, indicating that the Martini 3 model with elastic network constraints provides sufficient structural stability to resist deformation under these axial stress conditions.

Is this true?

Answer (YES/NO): YES